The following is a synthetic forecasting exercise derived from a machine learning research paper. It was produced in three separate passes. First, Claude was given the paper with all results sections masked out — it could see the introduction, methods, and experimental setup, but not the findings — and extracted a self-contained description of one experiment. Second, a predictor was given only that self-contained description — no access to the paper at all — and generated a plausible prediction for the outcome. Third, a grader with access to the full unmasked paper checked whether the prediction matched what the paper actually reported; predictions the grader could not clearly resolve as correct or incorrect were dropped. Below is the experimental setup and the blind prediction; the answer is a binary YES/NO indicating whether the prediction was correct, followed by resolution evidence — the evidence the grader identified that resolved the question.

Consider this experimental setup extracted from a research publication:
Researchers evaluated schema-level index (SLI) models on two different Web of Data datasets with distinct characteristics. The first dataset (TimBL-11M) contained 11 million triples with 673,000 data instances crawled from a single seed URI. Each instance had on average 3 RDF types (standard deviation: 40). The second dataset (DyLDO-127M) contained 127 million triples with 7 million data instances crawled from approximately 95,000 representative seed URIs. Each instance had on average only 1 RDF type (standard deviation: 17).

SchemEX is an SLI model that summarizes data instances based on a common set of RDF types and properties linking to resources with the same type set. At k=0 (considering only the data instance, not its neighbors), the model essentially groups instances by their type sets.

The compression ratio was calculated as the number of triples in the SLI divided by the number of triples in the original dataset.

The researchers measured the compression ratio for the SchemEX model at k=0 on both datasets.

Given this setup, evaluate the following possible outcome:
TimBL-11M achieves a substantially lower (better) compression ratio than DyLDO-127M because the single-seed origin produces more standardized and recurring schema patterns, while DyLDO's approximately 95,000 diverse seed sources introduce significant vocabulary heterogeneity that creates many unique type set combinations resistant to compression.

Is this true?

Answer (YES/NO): NO